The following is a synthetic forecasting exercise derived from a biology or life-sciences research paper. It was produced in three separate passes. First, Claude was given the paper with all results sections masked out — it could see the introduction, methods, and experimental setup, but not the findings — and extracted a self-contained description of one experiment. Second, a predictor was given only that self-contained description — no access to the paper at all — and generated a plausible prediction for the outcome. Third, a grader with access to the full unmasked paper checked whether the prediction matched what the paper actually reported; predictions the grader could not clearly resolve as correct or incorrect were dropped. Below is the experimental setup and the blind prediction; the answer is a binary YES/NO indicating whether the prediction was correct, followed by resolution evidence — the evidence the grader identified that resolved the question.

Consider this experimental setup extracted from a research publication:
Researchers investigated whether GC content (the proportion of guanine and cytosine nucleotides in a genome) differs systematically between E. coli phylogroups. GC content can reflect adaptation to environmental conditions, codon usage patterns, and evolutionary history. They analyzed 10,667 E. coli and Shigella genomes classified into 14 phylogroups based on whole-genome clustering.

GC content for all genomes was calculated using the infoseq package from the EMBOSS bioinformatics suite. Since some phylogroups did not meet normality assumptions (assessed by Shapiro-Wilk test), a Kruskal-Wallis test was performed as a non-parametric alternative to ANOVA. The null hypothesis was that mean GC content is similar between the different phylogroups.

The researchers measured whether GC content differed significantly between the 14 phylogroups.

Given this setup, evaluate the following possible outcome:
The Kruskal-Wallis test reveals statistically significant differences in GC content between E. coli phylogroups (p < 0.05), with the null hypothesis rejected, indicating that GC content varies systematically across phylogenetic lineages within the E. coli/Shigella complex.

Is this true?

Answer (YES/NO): YES